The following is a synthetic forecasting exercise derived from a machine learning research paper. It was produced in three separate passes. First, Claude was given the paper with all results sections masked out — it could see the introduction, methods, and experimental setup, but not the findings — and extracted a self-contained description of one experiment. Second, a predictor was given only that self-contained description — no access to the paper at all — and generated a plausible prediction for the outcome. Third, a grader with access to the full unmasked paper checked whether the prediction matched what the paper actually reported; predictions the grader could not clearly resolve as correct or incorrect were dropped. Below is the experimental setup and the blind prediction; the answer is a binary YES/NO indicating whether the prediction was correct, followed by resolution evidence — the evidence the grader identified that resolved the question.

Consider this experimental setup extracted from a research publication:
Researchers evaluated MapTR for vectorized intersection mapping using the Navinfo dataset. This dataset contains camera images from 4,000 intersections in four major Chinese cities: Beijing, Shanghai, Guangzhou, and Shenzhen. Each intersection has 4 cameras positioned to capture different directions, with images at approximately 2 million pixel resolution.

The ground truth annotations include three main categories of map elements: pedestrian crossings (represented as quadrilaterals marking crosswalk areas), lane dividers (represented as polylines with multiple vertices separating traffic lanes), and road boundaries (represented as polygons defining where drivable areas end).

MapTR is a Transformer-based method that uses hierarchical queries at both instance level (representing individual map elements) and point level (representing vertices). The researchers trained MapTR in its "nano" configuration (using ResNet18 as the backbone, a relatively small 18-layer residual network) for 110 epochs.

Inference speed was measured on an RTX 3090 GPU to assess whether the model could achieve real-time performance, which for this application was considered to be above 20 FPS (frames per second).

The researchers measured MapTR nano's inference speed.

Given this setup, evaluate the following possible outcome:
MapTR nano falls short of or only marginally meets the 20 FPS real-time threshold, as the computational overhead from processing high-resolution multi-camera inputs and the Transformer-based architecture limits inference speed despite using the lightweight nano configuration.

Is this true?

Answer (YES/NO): NO